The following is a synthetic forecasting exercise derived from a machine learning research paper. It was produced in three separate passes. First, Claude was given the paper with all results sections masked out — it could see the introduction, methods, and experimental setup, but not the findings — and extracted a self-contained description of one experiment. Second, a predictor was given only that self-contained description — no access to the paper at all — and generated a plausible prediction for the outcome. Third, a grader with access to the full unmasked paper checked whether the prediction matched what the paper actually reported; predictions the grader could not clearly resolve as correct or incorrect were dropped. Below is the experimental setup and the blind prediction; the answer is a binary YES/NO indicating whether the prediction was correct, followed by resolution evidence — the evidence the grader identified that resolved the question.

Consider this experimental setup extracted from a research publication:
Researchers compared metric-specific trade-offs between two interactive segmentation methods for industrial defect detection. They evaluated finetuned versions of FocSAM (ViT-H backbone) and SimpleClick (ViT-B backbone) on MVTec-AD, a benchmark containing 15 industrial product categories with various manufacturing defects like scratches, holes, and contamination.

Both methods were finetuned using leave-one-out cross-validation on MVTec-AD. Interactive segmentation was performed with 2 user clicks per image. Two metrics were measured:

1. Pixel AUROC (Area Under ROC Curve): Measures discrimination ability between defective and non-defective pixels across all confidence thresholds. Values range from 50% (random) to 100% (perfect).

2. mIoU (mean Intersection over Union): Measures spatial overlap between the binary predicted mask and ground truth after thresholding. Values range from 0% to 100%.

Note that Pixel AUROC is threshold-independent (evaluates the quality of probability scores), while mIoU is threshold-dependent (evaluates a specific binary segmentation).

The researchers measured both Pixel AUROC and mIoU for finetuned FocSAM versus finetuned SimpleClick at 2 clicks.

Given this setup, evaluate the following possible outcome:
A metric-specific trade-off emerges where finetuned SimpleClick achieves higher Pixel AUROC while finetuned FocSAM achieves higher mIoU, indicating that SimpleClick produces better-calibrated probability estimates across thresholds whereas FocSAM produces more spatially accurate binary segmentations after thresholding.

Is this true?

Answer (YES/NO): YES